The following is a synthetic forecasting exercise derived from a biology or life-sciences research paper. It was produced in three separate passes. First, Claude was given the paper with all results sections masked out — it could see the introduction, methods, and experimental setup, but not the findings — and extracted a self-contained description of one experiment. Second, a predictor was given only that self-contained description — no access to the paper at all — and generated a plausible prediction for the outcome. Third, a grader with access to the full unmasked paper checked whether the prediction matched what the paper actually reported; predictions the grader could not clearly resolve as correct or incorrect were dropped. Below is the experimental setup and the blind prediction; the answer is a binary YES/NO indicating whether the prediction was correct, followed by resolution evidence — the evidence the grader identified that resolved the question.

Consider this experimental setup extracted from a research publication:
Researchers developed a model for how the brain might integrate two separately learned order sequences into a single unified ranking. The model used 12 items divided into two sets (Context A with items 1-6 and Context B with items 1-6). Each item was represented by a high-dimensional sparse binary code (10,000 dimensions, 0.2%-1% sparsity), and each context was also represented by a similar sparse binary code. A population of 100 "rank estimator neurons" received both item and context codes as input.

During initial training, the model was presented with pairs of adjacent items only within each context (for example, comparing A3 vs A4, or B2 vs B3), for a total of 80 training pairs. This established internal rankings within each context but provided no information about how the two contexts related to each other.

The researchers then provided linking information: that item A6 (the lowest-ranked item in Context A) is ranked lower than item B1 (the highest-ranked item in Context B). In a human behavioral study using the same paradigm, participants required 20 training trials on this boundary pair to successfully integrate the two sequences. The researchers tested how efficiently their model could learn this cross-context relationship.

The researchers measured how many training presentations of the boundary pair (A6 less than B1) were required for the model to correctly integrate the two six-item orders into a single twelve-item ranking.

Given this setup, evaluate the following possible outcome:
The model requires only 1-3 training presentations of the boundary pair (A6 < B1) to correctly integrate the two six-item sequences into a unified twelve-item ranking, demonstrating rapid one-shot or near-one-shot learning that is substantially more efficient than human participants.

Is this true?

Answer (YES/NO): YES